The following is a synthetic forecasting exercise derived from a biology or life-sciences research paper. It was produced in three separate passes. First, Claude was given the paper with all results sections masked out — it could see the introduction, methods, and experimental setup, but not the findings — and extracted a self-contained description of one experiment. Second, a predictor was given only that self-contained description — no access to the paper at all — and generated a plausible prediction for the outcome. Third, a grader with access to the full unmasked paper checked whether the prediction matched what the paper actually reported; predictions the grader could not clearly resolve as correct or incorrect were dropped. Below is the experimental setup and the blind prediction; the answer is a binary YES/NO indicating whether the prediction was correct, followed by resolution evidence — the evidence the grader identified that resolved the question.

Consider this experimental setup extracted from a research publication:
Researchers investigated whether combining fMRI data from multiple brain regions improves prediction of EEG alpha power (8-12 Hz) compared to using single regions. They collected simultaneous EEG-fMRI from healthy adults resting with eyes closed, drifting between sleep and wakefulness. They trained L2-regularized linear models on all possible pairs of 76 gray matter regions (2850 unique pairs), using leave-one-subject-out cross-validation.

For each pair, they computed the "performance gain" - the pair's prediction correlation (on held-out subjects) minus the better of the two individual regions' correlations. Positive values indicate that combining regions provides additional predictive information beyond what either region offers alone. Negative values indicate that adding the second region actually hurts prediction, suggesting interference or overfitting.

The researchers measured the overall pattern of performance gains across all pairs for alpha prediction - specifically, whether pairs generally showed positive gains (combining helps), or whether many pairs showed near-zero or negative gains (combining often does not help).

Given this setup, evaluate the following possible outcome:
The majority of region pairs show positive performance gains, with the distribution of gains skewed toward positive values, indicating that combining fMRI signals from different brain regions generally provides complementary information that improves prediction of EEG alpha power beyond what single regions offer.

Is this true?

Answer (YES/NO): NO